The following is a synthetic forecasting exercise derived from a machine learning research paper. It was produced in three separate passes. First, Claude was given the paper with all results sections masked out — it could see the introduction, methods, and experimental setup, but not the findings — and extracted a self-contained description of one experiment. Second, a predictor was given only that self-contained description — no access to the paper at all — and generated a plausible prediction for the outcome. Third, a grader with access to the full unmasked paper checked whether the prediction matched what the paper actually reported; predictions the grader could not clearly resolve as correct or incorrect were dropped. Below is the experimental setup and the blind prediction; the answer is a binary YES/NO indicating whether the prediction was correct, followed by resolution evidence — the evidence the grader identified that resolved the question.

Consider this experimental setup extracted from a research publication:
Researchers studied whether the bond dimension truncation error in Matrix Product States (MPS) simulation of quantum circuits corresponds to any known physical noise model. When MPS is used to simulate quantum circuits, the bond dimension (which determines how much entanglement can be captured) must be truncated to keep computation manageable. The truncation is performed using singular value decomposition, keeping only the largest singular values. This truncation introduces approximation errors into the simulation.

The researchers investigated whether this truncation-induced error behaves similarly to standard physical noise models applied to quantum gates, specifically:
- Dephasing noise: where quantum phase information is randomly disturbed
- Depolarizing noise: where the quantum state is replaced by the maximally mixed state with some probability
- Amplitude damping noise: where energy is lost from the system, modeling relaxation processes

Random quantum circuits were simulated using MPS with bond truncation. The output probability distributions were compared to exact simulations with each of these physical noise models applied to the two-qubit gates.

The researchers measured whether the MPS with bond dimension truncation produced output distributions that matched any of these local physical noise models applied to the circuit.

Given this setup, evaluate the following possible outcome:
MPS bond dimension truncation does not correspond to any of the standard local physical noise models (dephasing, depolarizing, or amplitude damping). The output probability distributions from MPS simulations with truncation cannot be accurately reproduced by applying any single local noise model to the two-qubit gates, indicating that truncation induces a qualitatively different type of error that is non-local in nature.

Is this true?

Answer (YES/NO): YES